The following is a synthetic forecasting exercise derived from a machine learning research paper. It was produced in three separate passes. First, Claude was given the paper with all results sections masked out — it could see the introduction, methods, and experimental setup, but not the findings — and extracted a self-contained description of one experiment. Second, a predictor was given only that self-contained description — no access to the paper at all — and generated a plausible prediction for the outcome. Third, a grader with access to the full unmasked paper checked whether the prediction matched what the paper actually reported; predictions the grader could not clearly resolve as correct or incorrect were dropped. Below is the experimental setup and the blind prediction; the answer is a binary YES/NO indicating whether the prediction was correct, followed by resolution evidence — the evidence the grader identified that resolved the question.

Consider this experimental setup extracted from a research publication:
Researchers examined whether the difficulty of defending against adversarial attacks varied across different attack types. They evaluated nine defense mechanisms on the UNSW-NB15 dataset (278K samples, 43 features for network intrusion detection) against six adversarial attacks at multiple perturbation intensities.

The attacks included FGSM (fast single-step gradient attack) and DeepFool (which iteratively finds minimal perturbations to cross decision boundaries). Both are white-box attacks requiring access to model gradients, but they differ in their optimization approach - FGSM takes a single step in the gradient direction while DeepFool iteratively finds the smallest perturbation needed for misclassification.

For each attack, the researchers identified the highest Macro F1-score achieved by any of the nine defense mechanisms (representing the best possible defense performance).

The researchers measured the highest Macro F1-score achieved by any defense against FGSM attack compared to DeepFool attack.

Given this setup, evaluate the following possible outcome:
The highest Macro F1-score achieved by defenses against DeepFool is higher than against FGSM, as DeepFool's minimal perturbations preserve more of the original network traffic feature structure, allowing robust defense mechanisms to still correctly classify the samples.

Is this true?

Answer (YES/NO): NO